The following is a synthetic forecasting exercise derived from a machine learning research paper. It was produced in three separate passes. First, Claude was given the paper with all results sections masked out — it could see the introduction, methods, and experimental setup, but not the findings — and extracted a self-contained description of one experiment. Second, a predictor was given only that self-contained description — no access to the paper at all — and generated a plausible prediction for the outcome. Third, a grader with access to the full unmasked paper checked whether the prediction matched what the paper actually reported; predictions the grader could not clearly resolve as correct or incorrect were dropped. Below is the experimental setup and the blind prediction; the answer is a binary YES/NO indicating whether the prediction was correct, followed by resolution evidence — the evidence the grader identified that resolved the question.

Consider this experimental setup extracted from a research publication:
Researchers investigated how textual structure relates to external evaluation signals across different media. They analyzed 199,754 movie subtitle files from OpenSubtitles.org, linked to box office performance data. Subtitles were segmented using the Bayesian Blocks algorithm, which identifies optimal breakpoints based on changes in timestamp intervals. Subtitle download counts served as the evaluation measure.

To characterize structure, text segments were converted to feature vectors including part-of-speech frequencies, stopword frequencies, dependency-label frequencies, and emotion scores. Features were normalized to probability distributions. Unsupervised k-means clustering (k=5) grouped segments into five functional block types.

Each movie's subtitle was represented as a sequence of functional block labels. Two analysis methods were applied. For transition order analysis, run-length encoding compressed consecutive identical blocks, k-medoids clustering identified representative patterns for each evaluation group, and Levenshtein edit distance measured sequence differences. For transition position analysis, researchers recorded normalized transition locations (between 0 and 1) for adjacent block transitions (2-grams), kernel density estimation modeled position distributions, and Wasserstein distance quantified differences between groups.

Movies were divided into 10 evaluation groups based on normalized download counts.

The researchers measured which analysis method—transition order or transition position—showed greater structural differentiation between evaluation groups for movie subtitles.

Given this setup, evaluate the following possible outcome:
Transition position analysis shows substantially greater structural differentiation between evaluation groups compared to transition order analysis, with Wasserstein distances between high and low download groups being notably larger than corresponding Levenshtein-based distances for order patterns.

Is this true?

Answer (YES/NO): YES